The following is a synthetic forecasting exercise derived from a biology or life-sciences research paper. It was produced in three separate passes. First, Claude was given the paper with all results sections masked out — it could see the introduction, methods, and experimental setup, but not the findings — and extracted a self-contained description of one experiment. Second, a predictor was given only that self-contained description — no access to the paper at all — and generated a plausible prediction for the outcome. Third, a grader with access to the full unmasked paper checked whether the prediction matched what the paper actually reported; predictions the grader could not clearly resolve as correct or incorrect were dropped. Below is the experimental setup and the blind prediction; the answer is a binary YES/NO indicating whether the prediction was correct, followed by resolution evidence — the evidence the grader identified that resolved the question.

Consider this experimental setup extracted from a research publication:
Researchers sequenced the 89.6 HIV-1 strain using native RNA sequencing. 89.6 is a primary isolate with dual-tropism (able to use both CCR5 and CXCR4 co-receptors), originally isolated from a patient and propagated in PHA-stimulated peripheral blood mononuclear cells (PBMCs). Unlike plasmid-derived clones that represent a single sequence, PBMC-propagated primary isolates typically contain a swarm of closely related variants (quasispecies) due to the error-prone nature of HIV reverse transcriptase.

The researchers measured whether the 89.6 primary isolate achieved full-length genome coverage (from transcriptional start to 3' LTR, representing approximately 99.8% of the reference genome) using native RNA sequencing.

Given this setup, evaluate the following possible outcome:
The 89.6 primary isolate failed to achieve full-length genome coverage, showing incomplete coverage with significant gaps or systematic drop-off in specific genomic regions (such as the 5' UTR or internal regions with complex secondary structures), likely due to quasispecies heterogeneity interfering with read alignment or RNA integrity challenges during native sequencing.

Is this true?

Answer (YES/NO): NO